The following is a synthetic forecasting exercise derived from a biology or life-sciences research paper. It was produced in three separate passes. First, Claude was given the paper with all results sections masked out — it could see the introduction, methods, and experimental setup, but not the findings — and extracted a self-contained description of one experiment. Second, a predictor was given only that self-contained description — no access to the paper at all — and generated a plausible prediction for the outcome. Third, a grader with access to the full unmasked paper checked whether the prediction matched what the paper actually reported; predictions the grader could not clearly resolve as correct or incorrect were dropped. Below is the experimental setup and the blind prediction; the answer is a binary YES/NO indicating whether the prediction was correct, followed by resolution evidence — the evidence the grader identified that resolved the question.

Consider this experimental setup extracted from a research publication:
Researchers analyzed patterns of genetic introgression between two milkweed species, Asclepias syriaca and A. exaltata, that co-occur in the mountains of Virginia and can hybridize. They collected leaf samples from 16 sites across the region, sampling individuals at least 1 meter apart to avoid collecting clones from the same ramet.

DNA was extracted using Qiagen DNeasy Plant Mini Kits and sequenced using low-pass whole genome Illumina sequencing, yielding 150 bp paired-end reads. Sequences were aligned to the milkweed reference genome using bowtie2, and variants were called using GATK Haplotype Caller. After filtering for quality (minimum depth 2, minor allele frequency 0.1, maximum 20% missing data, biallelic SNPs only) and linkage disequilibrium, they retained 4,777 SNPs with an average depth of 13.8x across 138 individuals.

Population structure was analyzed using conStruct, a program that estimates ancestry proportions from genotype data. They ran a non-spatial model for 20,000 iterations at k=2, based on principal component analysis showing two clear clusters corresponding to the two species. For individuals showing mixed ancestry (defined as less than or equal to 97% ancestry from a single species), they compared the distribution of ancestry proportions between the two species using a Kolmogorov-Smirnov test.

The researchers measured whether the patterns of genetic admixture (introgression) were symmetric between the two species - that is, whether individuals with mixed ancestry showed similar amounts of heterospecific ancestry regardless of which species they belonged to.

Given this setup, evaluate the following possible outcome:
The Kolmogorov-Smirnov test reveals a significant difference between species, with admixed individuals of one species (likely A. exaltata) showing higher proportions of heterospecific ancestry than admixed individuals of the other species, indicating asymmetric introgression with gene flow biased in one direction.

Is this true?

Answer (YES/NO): YES